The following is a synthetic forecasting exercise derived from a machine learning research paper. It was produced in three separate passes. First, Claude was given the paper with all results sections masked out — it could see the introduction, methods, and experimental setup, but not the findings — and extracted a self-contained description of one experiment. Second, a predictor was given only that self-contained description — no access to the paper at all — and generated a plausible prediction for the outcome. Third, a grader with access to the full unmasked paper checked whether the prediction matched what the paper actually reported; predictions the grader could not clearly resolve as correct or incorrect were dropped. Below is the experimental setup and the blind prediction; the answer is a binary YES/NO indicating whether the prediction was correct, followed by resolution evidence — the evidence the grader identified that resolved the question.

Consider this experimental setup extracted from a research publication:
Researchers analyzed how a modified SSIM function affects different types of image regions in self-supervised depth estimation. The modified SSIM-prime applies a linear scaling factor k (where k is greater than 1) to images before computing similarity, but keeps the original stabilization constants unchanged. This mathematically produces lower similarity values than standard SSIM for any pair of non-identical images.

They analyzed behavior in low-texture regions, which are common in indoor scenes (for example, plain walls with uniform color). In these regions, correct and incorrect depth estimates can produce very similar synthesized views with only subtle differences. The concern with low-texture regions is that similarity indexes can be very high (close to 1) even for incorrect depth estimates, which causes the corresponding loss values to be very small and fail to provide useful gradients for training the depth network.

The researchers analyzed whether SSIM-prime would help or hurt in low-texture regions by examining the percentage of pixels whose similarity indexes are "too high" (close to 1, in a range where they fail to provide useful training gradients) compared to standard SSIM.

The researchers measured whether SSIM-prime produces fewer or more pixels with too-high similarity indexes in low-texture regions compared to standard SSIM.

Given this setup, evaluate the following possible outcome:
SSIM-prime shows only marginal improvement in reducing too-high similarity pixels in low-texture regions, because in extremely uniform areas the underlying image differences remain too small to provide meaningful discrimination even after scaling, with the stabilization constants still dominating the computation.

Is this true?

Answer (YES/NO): NO